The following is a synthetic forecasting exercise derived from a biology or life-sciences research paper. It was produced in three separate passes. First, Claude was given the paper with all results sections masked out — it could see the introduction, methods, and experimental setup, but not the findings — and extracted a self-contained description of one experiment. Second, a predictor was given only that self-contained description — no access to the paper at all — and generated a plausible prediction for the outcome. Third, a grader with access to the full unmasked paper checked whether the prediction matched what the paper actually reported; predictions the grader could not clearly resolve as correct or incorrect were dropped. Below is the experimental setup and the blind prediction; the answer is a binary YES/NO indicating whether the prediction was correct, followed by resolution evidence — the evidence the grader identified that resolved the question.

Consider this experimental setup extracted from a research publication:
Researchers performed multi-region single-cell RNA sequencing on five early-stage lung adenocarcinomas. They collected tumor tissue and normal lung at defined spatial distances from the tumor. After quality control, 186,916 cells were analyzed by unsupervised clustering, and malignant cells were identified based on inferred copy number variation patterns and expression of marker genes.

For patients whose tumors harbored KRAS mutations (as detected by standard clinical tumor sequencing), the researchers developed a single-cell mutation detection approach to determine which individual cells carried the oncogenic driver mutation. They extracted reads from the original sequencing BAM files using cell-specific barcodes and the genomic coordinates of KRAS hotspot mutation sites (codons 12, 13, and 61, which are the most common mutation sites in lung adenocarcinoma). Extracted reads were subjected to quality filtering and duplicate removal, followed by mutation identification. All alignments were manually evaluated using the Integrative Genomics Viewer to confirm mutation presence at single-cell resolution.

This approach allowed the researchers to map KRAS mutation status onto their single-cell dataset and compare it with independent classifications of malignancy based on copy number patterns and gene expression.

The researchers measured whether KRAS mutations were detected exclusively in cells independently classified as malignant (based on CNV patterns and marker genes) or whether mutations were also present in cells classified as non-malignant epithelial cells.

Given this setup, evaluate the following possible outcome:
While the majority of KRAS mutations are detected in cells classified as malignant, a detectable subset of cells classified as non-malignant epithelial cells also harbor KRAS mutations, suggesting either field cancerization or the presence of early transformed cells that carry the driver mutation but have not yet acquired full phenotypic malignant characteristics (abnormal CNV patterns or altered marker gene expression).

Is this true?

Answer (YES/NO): NO